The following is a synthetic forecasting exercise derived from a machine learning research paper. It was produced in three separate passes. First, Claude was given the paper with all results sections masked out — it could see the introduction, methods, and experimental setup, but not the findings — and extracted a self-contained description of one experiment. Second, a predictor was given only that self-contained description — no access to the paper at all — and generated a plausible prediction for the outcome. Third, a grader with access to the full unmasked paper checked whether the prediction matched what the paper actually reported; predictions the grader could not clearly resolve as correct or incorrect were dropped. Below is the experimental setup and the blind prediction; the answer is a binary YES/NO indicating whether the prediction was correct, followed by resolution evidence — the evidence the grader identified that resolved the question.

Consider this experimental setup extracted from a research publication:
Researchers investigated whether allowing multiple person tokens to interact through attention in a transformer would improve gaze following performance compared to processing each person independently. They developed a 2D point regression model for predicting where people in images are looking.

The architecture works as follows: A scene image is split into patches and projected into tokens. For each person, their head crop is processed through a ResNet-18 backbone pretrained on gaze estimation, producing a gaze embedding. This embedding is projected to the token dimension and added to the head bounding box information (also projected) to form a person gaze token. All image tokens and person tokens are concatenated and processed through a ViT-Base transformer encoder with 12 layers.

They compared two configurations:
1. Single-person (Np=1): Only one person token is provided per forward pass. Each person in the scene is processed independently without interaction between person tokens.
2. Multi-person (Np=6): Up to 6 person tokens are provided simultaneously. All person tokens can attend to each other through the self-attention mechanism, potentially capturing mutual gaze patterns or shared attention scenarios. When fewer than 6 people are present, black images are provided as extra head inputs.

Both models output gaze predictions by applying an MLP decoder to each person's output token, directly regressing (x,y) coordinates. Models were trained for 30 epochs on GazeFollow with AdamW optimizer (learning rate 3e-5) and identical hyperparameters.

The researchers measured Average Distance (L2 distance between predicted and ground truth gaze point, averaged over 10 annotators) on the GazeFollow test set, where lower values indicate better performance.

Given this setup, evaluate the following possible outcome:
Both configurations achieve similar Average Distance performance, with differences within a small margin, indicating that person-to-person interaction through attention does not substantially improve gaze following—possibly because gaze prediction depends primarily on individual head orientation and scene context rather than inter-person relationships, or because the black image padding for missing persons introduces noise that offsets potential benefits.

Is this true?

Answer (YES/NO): YES